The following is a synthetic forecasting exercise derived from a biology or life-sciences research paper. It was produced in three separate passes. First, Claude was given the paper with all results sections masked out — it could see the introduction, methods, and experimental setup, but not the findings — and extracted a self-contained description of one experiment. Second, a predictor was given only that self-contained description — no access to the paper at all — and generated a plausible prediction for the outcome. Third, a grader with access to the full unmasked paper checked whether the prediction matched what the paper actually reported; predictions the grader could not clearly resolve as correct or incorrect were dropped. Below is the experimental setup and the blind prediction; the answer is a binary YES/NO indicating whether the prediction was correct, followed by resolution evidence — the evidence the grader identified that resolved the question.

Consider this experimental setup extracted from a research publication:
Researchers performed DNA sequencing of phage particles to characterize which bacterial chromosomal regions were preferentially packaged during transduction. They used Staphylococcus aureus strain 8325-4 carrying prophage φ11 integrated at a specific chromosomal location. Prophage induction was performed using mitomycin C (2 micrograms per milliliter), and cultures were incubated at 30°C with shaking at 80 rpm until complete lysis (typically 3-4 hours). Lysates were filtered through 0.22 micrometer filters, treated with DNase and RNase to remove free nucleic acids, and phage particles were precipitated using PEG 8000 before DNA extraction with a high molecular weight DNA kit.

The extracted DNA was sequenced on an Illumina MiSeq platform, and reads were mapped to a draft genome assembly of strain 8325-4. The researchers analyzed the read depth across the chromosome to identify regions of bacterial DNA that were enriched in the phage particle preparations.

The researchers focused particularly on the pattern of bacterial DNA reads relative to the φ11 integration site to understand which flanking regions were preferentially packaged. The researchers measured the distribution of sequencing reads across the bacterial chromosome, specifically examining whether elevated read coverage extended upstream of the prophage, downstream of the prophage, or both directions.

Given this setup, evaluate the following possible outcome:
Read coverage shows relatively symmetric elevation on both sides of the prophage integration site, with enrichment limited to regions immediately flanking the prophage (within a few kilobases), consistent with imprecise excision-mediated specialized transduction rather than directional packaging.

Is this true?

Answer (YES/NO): NO